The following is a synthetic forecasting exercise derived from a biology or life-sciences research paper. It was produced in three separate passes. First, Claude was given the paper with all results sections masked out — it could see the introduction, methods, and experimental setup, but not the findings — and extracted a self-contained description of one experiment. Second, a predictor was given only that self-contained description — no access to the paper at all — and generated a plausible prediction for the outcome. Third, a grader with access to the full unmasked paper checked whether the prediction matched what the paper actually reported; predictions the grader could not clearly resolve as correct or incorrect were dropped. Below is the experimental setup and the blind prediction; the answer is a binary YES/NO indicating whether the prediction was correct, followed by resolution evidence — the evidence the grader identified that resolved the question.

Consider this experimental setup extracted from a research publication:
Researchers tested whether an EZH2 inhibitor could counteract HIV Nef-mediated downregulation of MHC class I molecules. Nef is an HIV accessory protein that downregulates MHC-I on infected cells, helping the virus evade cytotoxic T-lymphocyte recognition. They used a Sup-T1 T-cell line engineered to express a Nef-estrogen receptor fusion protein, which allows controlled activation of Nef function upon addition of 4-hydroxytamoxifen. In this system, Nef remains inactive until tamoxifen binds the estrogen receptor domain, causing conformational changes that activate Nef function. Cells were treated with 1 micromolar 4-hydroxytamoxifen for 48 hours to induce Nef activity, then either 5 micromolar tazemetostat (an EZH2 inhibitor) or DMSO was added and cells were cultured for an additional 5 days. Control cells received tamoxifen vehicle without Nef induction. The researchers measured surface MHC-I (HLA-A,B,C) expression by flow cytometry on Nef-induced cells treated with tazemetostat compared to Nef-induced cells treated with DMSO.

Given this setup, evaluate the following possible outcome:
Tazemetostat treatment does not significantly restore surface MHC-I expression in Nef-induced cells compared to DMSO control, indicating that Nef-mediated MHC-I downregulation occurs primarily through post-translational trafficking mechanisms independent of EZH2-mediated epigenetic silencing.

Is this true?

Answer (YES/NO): NO